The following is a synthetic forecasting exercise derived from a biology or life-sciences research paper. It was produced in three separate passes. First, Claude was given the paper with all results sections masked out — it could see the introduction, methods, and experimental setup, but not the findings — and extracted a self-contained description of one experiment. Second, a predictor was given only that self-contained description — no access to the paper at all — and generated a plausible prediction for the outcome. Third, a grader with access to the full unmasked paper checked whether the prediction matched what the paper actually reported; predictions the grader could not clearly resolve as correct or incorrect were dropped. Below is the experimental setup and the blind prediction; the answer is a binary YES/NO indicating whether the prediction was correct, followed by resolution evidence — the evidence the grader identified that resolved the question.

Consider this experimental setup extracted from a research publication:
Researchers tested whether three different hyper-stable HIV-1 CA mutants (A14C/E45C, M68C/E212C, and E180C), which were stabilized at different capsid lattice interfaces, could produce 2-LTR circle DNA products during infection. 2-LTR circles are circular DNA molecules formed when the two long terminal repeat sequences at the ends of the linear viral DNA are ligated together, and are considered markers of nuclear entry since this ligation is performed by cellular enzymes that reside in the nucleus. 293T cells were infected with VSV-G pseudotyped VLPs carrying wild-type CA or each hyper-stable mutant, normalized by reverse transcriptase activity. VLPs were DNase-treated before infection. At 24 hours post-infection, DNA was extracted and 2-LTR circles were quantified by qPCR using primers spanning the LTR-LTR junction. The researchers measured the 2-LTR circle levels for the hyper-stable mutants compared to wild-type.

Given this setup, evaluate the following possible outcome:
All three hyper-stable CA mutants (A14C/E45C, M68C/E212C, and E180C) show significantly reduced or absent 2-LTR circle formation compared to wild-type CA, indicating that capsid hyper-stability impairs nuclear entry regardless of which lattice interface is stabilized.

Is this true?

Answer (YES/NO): YES